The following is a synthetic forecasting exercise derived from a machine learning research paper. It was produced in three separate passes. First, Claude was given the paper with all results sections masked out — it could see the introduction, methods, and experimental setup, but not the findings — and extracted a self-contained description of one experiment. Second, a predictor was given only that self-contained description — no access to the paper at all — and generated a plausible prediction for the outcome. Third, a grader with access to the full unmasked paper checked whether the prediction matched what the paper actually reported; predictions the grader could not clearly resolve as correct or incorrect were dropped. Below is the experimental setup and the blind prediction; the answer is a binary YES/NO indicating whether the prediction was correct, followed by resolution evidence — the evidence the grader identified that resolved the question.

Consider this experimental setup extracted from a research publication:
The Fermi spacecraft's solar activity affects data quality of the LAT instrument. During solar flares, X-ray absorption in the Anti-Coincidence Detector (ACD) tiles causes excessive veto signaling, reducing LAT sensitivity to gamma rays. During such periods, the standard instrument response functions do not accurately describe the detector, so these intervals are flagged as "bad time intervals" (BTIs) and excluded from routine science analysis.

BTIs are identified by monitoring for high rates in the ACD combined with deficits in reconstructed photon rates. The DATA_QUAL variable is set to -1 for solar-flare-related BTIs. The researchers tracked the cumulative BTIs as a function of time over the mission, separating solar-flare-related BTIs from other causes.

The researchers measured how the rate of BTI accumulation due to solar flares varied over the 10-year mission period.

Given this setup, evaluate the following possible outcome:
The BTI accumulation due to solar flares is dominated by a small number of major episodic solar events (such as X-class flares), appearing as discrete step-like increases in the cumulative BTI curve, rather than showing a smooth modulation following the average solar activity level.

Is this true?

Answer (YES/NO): NO